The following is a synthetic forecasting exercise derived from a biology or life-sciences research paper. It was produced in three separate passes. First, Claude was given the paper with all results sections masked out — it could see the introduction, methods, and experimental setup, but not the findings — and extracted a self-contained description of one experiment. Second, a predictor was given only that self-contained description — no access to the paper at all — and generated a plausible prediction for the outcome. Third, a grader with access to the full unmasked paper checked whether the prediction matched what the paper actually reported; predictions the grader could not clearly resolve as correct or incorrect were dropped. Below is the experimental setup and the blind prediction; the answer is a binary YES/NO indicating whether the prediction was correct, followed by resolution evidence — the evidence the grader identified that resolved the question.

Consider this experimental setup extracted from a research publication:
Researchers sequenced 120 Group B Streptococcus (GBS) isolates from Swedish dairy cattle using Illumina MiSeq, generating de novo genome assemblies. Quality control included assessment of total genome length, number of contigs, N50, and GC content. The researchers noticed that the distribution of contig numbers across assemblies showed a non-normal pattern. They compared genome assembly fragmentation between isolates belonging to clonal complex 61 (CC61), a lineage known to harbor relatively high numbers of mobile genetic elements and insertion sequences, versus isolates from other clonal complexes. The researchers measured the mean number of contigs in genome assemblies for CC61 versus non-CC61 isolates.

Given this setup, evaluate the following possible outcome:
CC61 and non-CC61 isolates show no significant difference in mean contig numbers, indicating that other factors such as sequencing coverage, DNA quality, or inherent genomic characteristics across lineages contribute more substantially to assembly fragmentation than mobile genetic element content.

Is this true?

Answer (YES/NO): NO